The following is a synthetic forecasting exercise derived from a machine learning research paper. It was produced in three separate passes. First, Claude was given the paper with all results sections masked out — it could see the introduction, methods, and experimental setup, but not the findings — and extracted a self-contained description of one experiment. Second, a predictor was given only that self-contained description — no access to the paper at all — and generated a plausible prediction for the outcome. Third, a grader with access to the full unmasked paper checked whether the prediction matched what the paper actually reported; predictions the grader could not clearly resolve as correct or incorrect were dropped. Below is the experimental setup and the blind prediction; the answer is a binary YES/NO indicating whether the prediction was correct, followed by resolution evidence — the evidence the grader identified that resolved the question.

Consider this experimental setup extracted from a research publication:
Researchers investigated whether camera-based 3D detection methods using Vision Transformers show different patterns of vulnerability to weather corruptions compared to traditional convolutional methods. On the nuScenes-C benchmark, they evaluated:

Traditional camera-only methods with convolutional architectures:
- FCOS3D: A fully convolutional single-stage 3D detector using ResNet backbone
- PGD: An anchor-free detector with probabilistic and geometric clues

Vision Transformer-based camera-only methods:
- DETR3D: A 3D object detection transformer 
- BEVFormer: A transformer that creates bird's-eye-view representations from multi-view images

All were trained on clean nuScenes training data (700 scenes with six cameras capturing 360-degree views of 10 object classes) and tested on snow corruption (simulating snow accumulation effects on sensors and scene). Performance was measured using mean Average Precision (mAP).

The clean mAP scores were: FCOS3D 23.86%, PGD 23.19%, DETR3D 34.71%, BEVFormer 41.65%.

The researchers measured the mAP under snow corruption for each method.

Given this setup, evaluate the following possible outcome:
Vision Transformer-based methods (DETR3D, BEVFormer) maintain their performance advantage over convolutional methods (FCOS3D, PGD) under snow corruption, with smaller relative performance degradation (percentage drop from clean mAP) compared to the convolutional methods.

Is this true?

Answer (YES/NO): YES